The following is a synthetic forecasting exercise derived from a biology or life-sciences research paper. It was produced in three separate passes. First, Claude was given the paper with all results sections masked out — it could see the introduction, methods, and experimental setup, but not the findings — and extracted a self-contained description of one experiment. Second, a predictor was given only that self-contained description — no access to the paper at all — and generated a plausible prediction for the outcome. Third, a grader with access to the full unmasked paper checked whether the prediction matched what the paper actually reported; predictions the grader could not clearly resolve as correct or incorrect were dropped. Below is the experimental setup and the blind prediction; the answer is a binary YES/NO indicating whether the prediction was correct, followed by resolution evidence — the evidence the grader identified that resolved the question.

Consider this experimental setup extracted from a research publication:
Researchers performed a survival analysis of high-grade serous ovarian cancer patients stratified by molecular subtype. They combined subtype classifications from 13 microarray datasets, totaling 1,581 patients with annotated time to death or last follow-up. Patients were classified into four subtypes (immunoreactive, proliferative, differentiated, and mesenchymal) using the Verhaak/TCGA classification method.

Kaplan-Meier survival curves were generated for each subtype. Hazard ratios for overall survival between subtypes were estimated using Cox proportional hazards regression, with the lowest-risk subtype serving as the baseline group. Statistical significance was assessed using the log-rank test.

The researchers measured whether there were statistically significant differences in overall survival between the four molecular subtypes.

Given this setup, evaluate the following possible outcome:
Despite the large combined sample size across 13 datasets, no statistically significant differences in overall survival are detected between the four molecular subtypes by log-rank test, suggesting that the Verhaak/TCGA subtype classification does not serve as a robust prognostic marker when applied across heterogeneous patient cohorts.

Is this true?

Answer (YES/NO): NO